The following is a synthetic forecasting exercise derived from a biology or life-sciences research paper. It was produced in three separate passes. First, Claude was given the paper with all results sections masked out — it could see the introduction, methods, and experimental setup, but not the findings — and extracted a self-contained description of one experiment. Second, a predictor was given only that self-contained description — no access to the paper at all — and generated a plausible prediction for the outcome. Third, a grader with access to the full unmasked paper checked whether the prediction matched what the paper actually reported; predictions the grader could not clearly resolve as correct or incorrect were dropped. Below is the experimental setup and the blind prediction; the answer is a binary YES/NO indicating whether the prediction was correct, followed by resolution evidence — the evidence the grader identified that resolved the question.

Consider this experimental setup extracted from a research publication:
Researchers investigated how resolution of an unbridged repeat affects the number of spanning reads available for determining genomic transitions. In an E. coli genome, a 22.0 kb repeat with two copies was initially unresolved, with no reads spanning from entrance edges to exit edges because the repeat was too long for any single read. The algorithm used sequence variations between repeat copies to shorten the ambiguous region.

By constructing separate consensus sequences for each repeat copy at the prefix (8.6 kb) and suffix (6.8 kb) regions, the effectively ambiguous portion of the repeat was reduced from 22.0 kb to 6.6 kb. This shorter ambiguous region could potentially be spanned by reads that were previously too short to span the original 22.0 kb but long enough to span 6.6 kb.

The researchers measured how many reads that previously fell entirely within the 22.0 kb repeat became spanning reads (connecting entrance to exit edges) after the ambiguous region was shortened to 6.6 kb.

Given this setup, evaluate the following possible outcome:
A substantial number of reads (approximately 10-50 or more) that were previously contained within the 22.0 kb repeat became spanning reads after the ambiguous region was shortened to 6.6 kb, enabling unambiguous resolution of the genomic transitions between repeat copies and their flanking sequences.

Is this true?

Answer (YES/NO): YES